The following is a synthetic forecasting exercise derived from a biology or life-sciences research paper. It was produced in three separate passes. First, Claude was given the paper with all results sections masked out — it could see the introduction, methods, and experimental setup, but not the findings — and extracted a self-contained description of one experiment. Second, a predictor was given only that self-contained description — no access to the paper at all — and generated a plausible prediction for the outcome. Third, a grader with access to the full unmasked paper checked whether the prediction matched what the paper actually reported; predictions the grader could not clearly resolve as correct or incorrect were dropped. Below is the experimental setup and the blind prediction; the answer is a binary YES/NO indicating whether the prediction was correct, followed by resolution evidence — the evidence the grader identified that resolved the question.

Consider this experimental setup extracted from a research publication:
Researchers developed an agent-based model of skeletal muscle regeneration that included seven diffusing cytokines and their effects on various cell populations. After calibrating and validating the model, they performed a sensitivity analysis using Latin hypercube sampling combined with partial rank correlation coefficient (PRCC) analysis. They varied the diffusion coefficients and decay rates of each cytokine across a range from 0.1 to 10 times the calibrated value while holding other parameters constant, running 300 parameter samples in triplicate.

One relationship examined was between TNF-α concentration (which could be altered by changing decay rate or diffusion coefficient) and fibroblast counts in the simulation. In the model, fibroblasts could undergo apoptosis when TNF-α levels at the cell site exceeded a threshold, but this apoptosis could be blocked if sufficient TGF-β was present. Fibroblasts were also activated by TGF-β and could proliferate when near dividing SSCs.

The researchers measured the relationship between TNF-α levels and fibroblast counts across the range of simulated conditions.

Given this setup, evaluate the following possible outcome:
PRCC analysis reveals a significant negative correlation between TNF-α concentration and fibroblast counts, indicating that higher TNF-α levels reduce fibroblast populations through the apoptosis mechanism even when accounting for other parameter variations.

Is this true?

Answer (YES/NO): NO